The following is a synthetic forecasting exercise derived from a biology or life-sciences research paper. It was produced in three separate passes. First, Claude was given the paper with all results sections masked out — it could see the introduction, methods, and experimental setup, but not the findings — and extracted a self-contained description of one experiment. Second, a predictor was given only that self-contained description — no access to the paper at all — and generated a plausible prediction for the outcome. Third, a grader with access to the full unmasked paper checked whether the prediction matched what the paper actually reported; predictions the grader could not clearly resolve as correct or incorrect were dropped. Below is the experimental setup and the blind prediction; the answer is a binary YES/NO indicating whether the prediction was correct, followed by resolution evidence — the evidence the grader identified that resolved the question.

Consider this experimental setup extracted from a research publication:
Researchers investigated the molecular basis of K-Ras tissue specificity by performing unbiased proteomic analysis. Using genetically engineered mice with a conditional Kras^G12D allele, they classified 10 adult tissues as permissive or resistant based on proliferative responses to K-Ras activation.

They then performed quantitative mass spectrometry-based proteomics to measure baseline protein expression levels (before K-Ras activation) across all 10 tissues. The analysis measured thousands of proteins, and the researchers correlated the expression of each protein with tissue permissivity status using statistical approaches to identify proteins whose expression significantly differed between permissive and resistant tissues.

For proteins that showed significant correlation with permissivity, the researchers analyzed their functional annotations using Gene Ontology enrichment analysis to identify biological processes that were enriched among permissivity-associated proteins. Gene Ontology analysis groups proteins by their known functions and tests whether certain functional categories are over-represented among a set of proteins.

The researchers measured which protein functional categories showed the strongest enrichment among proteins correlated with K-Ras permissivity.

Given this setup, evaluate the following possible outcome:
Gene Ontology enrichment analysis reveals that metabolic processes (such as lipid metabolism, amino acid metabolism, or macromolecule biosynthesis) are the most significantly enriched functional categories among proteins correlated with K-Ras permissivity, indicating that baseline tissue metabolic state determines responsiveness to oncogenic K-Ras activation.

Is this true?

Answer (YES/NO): NO